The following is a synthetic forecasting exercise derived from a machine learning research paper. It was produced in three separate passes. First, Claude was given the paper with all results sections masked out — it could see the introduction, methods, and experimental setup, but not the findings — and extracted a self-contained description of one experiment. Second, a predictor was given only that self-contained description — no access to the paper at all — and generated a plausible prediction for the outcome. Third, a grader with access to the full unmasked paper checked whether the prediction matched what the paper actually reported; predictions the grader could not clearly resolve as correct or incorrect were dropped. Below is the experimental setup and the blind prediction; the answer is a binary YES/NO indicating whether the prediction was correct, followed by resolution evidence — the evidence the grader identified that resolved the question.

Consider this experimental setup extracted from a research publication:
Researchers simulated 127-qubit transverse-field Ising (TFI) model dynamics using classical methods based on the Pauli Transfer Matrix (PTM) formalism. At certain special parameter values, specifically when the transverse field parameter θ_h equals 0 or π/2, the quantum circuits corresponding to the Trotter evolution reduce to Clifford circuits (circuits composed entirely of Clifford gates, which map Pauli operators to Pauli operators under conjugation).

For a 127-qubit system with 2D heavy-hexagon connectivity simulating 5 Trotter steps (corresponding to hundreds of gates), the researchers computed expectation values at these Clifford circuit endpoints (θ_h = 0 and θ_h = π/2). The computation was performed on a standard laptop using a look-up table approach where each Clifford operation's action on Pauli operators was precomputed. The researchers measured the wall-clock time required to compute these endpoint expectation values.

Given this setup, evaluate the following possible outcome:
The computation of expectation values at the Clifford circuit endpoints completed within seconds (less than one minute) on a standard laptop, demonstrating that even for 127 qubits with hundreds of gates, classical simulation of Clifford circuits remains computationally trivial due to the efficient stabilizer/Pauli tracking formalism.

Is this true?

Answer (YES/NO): NO